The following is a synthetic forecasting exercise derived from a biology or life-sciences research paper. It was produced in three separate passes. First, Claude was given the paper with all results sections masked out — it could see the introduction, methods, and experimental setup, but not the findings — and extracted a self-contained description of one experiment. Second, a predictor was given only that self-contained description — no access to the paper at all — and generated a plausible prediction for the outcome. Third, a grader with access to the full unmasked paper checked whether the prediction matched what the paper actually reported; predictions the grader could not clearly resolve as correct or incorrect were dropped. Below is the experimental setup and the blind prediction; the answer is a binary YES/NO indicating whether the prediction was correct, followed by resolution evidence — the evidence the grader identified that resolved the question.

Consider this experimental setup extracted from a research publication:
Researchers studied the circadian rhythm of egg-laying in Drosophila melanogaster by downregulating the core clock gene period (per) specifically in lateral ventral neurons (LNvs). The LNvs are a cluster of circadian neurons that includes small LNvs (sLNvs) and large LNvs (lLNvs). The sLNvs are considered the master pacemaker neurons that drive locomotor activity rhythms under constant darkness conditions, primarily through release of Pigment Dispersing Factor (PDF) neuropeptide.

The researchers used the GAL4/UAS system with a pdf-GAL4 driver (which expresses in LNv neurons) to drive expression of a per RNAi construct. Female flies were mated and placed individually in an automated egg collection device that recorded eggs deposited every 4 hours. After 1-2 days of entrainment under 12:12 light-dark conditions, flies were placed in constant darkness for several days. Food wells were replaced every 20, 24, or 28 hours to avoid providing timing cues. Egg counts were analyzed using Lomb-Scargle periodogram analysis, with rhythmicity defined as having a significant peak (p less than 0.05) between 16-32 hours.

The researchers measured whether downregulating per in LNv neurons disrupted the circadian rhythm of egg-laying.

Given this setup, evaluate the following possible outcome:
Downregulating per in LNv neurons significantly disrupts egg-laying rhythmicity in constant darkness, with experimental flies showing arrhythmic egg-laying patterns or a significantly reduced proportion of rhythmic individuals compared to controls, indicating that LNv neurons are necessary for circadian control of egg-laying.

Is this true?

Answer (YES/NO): NO